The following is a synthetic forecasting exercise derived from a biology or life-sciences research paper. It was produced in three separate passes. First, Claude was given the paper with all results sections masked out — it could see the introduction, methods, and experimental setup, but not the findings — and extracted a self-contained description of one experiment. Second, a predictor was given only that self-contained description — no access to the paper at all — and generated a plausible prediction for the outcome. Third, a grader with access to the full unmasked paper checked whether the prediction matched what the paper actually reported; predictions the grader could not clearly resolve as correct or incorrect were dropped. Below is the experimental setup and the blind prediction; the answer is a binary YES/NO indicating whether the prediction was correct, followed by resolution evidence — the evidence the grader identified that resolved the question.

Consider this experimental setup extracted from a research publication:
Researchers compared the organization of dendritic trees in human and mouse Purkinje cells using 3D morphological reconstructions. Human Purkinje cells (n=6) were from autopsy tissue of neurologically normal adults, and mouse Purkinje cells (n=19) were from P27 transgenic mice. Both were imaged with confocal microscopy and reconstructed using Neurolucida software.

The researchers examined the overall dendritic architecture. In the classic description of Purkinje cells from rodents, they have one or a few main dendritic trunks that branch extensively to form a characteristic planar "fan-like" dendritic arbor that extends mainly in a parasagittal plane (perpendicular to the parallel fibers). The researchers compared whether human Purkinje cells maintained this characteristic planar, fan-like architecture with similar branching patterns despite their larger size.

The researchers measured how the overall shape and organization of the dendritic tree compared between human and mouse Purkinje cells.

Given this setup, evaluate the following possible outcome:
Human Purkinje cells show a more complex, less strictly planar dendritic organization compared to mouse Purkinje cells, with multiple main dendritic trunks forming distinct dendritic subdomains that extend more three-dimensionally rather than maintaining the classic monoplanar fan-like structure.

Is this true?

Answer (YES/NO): NO